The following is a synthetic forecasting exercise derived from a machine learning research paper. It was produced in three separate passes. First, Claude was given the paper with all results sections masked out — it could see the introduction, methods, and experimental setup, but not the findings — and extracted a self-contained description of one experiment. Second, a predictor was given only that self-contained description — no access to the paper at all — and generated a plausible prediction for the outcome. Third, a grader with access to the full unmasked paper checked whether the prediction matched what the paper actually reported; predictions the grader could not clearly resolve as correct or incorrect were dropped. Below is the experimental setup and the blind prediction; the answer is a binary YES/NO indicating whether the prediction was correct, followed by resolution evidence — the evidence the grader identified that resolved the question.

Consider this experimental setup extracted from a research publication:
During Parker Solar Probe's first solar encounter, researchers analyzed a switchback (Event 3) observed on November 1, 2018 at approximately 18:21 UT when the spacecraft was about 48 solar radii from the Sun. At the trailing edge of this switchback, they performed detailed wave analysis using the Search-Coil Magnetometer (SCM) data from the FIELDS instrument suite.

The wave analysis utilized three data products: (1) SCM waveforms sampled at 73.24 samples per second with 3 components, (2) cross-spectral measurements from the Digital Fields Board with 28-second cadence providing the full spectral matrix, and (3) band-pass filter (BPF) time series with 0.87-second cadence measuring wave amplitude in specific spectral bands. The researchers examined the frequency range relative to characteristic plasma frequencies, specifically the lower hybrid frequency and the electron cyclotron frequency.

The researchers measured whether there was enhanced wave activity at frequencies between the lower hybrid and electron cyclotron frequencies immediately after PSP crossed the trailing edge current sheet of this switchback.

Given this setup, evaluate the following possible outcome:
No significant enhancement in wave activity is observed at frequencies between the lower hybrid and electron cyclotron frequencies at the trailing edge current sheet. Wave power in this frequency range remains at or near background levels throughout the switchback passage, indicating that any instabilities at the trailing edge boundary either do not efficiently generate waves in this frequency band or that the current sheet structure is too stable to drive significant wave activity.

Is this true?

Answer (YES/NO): NO